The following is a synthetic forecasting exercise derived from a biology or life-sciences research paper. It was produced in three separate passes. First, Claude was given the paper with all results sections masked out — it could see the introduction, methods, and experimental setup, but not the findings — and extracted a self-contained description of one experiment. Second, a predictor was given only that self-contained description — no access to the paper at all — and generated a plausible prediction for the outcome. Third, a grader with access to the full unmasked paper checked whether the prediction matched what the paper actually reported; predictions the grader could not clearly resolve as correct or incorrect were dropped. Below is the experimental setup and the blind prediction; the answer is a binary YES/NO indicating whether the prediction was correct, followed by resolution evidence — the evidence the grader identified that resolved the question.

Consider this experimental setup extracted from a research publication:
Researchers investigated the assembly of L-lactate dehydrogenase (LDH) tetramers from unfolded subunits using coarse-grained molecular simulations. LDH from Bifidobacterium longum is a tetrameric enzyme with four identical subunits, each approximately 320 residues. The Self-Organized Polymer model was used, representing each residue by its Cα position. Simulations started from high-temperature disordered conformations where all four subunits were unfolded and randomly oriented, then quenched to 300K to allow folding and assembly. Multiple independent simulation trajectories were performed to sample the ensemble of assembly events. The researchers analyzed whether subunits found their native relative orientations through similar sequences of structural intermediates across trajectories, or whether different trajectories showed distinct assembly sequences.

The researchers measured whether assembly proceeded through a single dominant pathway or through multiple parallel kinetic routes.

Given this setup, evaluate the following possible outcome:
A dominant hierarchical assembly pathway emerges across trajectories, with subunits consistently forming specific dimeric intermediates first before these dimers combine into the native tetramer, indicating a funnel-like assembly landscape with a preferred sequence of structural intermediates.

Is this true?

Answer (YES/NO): NO